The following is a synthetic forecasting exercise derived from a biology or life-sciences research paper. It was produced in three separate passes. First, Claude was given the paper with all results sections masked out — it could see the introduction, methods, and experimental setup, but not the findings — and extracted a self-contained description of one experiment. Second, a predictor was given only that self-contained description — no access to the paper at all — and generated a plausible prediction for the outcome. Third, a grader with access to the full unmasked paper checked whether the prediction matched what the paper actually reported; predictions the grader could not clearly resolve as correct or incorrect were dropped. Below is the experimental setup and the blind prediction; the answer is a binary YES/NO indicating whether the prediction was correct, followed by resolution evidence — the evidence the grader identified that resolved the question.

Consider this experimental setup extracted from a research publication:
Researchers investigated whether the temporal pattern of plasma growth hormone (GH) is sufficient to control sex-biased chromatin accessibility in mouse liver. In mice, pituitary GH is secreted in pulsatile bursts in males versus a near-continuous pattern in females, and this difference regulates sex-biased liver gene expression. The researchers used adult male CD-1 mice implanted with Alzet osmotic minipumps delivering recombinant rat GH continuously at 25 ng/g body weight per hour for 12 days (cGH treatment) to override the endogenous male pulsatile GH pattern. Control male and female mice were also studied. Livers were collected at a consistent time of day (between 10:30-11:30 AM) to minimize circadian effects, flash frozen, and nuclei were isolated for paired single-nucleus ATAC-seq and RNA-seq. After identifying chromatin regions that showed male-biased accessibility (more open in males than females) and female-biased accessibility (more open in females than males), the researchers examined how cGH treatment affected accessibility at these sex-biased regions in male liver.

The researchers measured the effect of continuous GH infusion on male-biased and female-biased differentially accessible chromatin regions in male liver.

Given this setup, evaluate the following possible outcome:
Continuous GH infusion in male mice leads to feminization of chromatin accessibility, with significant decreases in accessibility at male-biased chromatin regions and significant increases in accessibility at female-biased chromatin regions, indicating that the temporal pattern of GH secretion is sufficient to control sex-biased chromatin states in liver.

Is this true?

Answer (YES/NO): YES